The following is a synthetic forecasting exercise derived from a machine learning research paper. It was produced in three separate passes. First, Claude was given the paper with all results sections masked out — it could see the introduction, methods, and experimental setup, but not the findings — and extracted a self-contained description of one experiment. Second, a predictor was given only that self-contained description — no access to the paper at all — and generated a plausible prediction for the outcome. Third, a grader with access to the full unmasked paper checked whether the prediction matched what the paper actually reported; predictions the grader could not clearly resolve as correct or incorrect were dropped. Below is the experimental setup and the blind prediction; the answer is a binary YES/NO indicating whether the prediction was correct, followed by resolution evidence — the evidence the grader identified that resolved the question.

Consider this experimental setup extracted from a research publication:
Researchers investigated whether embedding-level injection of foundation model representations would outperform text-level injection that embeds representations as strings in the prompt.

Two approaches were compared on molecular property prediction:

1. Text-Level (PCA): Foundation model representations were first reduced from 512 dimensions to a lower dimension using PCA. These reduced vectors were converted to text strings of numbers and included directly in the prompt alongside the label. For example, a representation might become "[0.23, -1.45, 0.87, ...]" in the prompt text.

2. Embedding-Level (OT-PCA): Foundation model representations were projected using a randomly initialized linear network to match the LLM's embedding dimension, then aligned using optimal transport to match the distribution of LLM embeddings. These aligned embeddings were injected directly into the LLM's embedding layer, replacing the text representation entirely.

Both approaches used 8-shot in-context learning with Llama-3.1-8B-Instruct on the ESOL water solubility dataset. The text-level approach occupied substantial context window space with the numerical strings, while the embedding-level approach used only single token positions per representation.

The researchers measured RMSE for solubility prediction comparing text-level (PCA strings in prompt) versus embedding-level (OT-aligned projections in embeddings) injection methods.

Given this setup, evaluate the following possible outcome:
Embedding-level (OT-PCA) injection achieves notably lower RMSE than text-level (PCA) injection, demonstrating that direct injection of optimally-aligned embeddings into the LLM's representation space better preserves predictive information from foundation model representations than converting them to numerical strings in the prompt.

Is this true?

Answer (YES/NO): NO